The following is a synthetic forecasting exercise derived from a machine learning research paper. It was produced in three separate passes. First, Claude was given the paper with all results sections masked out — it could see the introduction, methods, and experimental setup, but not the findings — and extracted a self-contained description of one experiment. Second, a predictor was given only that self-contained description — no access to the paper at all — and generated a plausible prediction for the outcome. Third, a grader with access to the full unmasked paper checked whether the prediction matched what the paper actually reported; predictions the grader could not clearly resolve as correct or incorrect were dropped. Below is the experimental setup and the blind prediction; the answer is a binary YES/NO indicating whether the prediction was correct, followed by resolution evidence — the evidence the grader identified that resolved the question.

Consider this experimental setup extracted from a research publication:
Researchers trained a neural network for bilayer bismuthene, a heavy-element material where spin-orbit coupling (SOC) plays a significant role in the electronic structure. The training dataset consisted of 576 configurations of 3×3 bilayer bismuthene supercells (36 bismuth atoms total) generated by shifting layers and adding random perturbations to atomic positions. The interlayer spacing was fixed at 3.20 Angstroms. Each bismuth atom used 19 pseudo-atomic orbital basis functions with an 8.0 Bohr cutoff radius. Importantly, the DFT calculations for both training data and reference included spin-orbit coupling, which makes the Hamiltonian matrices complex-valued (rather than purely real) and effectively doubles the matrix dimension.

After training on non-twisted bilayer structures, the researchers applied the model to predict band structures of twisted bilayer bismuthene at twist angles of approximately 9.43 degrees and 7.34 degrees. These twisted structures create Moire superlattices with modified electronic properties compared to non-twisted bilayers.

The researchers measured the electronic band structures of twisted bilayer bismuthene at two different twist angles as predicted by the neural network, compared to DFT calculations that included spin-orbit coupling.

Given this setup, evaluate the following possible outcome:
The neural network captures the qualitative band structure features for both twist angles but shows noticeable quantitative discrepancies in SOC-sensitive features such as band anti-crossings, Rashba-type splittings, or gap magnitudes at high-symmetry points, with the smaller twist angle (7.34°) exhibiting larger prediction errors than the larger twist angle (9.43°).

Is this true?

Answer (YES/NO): NO